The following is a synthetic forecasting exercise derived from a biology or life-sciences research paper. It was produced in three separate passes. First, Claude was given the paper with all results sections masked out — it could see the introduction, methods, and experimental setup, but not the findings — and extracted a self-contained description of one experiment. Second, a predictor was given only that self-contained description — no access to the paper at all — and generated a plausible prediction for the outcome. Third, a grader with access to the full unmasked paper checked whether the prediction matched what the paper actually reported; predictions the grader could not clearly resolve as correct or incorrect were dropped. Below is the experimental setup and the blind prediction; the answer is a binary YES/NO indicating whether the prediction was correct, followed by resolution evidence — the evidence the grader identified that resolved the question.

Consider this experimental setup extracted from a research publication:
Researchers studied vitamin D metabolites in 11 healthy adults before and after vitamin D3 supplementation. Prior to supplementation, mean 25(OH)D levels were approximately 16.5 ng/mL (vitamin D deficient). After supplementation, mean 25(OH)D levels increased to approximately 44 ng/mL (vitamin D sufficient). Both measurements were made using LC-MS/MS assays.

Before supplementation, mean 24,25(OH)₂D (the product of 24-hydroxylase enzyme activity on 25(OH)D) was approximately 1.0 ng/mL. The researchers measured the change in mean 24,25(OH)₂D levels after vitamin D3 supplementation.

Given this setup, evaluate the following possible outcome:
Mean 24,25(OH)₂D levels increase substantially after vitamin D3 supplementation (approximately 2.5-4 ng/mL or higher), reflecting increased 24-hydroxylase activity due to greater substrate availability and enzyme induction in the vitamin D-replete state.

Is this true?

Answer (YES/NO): YES